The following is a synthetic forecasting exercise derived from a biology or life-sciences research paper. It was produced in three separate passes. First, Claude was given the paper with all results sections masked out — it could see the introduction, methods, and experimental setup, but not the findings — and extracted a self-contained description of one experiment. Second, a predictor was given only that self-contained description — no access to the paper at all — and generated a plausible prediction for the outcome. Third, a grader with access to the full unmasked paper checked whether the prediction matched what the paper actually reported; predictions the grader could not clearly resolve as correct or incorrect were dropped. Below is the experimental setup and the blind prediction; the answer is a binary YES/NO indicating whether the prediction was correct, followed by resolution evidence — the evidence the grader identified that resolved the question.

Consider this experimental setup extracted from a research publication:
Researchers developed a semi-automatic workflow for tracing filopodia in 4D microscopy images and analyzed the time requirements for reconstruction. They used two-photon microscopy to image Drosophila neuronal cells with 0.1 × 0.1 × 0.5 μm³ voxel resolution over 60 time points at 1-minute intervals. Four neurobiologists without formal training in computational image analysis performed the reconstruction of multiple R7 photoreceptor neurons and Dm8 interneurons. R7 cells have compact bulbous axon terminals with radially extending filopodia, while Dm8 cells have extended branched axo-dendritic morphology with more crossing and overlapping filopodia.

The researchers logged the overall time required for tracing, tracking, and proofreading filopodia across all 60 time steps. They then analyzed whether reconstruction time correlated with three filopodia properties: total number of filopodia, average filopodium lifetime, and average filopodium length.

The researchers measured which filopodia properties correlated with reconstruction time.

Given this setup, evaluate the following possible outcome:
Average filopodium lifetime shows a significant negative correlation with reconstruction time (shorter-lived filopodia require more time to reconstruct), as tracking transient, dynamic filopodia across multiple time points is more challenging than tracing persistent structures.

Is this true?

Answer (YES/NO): NO